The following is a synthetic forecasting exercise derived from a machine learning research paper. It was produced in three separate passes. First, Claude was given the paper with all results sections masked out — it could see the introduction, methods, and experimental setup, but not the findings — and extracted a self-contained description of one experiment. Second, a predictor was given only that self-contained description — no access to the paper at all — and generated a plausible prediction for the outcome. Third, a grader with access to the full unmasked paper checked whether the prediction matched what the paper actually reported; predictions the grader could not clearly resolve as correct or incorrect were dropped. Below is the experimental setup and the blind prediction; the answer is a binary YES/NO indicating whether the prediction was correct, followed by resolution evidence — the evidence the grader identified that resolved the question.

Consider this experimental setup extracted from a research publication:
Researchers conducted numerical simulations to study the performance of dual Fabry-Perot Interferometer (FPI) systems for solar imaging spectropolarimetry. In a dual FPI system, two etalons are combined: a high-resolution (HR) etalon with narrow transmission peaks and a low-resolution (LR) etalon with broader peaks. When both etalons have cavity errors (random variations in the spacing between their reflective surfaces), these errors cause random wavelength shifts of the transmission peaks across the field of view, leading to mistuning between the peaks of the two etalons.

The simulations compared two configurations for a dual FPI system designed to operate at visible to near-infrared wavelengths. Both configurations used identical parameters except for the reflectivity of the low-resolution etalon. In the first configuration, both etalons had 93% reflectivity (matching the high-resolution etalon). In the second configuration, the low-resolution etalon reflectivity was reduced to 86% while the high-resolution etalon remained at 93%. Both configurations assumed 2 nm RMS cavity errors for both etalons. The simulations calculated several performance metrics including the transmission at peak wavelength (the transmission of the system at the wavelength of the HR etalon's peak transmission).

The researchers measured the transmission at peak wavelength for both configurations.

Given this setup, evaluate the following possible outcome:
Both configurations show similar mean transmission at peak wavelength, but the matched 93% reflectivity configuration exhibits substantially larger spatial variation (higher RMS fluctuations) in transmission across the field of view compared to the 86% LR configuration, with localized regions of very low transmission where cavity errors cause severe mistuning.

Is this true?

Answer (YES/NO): NO